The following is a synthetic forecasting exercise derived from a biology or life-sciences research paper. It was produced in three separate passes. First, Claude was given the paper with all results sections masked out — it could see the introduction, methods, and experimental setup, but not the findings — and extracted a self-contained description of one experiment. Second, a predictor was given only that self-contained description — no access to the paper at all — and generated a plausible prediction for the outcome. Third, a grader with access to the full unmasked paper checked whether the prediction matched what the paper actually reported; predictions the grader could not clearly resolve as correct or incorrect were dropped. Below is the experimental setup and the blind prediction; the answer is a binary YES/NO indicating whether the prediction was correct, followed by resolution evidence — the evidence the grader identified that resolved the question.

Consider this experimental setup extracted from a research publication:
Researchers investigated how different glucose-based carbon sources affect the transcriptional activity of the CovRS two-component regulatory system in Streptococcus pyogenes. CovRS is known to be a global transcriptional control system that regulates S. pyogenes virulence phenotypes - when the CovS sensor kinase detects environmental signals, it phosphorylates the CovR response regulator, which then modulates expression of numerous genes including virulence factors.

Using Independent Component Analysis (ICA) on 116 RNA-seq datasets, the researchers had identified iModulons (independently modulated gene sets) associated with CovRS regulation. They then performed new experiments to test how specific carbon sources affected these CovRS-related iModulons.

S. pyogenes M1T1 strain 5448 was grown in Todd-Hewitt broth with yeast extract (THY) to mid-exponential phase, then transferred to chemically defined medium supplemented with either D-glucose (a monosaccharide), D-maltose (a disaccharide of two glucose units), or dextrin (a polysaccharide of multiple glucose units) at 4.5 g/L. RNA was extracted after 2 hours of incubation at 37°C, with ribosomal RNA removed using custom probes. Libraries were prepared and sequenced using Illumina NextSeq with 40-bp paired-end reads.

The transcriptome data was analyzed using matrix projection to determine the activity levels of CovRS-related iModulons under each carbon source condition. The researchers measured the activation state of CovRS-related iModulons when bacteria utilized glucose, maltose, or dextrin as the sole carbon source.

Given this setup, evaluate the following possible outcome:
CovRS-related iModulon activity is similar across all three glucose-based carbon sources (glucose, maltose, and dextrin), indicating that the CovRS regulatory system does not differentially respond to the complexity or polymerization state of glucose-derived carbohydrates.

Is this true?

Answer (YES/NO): NO